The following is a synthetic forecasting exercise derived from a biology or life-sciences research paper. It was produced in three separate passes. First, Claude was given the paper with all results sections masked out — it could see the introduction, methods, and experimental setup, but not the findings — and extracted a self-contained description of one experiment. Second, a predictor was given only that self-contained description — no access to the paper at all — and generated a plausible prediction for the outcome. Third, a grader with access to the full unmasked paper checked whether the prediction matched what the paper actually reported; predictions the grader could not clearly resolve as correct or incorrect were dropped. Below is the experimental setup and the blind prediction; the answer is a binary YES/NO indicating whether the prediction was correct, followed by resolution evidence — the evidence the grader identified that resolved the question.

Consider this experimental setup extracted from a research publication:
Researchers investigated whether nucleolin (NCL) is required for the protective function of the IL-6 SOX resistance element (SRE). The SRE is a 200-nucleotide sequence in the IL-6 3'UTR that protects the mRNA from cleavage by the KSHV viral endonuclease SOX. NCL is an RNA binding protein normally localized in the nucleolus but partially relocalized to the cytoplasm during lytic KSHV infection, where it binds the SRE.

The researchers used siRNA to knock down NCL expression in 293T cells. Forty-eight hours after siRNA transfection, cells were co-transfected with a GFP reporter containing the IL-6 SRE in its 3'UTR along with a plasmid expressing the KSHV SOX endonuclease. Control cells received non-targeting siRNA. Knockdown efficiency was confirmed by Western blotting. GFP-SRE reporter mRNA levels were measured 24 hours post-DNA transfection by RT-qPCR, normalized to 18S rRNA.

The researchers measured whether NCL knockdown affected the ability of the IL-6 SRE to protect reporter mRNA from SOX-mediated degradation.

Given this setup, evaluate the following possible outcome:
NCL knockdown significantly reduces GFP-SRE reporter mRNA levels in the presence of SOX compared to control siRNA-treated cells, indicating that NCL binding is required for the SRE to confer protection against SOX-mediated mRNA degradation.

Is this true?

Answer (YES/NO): YES